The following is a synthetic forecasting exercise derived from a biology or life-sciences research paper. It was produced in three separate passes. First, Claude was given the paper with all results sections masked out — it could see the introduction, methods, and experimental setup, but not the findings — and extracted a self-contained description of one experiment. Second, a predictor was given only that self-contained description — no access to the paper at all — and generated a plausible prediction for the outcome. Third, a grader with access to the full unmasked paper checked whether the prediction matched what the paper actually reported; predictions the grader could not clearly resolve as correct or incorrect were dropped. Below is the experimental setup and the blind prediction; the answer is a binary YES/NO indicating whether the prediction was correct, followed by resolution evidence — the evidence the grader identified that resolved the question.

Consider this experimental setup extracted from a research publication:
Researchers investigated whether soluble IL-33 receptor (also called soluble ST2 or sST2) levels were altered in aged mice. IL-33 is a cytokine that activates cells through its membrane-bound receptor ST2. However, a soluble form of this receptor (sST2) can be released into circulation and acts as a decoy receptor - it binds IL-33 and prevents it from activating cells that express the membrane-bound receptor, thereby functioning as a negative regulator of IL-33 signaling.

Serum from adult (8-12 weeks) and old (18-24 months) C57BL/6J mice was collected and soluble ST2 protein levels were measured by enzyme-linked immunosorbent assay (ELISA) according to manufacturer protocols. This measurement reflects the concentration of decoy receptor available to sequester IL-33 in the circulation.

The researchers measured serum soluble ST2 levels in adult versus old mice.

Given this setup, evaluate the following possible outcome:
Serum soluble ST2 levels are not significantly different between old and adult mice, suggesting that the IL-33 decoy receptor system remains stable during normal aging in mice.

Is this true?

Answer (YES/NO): YES